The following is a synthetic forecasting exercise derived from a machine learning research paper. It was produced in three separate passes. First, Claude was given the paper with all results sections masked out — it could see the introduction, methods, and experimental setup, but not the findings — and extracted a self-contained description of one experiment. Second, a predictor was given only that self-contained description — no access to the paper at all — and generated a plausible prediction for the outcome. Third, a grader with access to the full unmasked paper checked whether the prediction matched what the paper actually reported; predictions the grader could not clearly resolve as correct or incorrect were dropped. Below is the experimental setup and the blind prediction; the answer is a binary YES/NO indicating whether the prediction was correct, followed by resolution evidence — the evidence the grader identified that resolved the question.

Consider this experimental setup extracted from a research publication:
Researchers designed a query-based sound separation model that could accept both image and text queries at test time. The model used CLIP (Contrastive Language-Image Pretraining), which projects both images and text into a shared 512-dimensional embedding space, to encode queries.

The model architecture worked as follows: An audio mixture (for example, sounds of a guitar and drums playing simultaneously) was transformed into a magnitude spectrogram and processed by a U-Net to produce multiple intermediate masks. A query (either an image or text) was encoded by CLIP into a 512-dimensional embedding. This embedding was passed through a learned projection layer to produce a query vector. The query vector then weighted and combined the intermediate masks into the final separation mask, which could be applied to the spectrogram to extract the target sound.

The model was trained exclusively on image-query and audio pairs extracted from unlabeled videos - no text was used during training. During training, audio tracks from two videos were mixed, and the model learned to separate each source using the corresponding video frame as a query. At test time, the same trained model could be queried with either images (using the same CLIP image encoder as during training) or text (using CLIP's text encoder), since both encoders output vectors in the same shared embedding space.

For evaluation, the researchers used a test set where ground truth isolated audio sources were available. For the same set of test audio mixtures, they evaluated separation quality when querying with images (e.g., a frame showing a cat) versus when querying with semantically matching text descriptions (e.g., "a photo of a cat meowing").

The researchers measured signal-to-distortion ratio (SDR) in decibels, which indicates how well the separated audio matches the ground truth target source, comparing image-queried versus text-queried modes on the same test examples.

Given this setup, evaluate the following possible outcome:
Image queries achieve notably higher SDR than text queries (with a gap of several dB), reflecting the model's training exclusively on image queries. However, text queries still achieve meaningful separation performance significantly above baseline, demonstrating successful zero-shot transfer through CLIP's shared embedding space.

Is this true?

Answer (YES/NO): NO